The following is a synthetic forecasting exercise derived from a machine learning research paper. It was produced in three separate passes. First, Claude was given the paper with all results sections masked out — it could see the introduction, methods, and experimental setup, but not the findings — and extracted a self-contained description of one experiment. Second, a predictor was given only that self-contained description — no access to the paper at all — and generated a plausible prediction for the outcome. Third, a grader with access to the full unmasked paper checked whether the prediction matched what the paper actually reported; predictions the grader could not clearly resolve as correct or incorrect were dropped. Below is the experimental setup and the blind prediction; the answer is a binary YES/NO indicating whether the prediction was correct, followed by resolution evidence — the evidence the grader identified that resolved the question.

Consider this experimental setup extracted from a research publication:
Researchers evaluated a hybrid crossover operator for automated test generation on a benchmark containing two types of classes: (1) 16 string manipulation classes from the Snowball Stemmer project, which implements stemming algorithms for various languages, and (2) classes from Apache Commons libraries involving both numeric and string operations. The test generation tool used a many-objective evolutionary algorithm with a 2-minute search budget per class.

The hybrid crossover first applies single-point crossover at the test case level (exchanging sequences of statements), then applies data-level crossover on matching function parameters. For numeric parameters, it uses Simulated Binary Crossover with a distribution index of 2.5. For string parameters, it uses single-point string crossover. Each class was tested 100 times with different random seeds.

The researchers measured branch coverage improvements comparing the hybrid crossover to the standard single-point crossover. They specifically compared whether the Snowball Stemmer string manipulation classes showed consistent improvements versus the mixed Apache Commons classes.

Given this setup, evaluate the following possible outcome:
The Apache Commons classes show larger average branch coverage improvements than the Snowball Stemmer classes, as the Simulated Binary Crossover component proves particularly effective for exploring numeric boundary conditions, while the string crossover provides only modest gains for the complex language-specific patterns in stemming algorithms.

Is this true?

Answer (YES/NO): NO